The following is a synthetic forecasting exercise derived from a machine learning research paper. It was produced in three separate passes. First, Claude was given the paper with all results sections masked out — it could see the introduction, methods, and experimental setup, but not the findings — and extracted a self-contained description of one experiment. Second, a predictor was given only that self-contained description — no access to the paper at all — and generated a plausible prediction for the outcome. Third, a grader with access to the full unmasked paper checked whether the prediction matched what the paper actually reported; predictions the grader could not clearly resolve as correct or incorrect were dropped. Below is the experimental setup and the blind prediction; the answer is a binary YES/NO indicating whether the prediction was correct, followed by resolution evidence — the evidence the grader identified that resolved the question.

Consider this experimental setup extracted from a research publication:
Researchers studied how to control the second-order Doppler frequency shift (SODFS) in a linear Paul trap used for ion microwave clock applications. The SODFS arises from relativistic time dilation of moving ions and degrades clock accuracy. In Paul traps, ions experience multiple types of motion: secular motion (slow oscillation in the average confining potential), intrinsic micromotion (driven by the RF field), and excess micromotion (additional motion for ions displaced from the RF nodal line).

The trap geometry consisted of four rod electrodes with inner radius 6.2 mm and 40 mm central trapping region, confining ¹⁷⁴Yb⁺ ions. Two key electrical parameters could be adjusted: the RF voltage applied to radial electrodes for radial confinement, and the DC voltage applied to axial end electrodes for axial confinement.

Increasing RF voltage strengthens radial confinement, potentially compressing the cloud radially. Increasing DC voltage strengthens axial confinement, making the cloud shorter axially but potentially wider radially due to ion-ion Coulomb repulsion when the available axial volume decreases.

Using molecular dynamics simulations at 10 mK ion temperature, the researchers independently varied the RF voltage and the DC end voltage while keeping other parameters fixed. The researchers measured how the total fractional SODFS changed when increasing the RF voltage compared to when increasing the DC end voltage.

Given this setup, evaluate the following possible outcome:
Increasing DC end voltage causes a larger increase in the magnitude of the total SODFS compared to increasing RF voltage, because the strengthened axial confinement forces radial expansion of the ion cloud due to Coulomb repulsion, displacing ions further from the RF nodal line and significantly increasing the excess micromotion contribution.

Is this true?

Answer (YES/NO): YES